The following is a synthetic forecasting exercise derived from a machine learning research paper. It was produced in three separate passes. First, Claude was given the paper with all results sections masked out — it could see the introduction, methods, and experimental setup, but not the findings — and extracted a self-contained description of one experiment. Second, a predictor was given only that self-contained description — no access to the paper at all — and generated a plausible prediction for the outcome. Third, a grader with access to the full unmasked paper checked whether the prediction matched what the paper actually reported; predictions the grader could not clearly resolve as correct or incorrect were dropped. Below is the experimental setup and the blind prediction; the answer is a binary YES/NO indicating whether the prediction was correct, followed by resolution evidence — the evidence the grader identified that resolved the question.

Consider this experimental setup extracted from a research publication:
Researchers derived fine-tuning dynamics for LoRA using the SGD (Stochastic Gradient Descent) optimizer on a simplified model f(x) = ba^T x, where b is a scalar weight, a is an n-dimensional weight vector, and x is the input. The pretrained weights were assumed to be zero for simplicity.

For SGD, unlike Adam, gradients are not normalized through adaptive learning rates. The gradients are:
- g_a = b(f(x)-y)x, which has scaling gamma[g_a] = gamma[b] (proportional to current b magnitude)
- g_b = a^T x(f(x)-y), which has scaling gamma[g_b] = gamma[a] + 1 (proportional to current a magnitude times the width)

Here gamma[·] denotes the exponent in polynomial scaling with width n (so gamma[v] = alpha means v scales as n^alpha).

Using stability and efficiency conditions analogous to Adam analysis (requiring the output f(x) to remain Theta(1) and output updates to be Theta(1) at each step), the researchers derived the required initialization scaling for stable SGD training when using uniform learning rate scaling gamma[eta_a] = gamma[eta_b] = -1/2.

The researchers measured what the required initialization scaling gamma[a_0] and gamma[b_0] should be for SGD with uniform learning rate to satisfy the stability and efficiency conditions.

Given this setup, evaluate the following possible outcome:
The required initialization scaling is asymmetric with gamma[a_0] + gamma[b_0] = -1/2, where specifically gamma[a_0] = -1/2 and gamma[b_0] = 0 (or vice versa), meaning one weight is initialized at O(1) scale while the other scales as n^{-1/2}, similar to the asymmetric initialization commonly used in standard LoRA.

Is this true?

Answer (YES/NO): NO